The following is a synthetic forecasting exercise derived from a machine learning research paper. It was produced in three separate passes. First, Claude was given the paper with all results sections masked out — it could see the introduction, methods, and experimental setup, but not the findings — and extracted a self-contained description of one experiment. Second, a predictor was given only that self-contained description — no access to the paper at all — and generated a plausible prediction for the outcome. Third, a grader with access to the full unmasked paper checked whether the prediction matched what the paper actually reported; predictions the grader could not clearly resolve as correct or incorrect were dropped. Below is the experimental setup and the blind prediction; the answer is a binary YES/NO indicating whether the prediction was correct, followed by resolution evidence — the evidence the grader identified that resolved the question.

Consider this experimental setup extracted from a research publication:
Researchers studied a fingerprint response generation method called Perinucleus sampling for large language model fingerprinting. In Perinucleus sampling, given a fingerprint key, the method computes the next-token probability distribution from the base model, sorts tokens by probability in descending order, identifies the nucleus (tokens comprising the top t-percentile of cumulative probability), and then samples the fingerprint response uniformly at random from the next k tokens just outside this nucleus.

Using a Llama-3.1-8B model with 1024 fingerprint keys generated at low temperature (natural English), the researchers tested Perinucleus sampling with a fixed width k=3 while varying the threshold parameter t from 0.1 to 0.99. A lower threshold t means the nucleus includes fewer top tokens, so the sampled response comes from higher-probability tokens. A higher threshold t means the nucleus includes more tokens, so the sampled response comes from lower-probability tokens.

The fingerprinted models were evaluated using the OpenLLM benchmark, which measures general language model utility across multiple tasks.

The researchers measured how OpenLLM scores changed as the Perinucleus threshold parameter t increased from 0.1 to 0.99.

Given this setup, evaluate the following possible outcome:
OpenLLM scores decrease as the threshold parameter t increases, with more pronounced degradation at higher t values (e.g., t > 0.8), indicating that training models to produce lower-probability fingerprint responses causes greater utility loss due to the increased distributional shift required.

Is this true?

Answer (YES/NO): NO